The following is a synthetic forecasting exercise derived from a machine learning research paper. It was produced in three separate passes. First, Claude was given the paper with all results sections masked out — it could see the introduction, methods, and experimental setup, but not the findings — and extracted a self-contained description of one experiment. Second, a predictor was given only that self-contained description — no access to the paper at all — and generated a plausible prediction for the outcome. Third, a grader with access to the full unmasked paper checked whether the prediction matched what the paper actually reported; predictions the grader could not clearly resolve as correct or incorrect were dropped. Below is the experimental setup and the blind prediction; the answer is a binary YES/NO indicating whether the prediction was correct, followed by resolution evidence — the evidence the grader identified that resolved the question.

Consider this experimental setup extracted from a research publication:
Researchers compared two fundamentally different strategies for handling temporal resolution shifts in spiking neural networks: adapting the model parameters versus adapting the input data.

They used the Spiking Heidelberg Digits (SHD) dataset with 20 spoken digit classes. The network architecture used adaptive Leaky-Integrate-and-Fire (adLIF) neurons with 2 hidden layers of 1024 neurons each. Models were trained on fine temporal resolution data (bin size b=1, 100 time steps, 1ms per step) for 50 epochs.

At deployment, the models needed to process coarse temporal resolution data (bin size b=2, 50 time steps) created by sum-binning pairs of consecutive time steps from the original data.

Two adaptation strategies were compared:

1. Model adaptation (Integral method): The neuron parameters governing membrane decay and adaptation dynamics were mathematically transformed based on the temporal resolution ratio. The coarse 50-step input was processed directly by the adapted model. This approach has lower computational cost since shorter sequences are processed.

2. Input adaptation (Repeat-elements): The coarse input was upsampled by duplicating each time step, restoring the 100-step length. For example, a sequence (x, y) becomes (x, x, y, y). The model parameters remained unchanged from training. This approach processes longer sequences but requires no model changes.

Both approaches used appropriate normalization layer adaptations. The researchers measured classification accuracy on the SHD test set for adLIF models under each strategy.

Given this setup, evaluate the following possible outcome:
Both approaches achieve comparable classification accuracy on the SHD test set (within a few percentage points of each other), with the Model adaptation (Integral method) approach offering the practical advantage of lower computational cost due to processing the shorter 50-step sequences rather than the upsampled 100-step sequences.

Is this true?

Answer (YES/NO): NO